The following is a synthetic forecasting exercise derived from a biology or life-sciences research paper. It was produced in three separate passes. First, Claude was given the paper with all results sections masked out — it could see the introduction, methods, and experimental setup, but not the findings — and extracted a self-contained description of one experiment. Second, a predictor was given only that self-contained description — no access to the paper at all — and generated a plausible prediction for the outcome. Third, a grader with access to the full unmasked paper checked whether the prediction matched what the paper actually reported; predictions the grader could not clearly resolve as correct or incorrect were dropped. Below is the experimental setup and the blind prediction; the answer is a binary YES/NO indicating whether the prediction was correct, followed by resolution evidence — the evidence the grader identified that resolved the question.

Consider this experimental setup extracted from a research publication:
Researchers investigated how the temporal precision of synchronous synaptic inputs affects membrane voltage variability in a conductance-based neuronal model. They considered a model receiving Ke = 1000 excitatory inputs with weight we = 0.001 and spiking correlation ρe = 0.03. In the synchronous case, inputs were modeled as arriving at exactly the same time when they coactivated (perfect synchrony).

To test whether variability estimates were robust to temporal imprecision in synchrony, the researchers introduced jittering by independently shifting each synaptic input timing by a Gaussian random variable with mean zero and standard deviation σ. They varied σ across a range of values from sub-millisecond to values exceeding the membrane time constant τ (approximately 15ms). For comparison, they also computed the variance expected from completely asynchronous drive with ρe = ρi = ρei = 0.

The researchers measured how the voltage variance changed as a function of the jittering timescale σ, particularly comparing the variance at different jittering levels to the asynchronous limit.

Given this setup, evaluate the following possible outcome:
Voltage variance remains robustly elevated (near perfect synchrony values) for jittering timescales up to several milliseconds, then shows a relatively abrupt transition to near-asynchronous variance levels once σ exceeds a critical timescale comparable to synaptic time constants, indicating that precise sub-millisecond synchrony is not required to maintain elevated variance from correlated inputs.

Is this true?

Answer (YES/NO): NO